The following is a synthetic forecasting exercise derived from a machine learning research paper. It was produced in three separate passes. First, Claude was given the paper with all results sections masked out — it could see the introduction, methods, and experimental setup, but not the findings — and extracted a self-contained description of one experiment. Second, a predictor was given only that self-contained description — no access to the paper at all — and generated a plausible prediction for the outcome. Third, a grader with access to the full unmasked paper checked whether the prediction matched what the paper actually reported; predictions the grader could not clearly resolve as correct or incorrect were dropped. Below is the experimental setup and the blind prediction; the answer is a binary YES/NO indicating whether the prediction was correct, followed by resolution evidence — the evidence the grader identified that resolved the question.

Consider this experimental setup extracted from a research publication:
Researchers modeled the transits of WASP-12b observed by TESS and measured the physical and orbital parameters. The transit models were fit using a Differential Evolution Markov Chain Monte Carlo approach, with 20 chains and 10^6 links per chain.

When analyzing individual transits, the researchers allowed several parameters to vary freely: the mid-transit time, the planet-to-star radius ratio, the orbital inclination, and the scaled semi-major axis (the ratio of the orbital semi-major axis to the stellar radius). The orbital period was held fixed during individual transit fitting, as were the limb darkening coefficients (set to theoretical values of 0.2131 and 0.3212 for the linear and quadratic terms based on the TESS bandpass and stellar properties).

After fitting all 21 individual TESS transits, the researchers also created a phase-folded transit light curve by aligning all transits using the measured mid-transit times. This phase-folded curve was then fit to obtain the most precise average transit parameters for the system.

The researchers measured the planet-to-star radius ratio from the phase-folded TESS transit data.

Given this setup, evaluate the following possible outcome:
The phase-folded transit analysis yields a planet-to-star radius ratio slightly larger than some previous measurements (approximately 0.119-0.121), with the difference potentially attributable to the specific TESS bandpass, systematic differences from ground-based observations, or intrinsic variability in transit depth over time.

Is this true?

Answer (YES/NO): NO